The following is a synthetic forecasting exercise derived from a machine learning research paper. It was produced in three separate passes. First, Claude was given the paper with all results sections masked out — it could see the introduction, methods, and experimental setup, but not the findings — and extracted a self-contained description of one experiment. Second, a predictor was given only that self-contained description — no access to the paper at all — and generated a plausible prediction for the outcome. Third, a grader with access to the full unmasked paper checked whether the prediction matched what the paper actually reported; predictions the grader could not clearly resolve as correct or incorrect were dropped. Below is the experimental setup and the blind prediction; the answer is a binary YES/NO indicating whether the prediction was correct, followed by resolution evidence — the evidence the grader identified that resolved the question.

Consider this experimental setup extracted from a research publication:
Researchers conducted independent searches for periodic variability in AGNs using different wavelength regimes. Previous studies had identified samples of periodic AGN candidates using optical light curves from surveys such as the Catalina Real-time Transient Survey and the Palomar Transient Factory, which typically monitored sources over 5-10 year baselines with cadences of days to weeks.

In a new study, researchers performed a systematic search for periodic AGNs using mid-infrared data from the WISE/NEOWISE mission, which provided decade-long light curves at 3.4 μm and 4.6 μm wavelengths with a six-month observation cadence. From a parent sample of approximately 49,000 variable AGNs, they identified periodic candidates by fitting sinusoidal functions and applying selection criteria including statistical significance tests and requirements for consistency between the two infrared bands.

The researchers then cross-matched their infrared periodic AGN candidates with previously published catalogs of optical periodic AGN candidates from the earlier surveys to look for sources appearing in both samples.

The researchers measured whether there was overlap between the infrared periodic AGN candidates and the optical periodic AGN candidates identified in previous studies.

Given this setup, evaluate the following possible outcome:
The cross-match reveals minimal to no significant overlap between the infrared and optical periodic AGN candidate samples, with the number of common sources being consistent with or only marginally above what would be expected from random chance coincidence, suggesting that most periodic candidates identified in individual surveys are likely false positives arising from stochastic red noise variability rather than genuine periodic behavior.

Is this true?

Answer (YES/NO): NO